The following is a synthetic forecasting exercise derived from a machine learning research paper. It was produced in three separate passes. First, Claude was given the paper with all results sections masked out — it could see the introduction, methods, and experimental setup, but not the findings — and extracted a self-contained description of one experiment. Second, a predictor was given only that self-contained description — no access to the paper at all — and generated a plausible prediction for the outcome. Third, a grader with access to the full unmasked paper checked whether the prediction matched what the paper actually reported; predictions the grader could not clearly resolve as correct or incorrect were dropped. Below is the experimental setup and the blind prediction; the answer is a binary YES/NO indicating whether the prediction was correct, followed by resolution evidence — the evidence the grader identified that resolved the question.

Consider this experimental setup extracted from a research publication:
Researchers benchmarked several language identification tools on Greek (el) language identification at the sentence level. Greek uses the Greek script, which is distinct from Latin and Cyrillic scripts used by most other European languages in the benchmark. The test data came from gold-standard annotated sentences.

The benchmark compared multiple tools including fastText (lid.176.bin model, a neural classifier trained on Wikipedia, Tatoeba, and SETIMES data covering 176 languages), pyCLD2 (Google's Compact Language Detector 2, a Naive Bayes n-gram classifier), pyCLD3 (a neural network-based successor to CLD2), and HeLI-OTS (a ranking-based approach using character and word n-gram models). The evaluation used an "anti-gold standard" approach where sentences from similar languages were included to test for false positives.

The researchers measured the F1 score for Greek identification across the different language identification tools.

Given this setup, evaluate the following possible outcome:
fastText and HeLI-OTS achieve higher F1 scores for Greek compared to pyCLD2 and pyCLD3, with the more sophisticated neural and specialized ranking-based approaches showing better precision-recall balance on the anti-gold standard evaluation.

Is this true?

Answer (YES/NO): YES